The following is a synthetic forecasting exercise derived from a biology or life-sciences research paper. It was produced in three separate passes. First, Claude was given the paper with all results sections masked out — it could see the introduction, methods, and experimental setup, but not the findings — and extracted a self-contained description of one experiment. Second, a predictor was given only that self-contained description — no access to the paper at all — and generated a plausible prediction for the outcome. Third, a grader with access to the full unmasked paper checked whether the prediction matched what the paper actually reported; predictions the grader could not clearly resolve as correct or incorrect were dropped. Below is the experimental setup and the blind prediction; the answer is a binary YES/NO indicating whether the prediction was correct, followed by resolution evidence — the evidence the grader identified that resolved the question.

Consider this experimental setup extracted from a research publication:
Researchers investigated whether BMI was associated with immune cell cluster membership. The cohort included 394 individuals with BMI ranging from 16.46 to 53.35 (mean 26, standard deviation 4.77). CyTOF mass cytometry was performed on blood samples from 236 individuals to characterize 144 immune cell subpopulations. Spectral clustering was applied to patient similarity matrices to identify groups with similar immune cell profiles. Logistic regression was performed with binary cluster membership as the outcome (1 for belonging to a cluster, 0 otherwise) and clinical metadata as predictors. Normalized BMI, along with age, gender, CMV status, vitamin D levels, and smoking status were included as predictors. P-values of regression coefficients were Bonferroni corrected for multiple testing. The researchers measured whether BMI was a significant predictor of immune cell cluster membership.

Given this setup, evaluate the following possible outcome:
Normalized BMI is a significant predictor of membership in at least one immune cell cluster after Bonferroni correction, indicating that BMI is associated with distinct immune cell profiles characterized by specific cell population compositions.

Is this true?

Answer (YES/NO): NO